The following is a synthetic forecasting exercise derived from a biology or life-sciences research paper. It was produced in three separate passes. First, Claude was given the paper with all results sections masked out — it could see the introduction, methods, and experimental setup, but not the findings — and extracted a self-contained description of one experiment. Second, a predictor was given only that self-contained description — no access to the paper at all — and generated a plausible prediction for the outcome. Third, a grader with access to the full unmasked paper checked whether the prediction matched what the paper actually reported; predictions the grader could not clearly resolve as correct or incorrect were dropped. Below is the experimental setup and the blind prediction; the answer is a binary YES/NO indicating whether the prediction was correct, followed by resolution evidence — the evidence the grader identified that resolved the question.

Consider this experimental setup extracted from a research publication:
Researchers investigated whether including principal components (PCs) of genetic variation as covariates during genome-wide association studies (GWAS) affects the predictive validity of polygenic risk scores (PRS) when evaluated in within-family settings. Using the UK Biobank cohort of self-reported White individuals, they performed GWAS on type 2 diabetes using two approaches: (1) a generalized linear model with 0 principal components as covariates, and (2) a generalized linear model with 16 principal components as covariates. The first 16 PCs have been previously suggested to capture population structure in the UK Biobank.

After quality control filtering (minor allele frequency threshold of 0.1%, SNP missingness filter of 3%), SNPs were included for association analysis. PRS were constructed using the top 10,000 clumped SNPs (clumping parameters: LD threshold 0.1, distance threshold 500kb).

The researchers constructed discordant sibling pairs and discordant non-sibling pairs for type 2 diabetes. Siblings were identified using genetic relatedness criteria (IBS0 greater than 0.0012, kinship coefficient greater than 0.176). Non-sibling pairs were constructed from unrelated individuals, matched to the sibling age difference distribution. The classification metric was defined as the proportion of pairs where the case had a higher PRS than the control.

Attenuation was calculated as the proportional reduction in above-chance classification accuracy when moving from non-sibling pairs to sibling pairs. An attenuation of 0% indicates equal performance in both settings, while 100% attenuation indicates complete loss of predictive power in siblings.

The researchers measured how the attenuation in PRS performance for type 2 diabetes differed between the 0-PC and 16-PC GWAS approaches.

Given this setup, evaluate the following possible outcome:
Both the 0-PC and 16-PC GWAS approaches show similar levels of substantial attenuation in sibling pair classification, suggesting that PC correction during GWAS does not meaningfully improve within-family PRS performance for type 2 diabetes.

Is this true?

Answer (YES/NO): YES